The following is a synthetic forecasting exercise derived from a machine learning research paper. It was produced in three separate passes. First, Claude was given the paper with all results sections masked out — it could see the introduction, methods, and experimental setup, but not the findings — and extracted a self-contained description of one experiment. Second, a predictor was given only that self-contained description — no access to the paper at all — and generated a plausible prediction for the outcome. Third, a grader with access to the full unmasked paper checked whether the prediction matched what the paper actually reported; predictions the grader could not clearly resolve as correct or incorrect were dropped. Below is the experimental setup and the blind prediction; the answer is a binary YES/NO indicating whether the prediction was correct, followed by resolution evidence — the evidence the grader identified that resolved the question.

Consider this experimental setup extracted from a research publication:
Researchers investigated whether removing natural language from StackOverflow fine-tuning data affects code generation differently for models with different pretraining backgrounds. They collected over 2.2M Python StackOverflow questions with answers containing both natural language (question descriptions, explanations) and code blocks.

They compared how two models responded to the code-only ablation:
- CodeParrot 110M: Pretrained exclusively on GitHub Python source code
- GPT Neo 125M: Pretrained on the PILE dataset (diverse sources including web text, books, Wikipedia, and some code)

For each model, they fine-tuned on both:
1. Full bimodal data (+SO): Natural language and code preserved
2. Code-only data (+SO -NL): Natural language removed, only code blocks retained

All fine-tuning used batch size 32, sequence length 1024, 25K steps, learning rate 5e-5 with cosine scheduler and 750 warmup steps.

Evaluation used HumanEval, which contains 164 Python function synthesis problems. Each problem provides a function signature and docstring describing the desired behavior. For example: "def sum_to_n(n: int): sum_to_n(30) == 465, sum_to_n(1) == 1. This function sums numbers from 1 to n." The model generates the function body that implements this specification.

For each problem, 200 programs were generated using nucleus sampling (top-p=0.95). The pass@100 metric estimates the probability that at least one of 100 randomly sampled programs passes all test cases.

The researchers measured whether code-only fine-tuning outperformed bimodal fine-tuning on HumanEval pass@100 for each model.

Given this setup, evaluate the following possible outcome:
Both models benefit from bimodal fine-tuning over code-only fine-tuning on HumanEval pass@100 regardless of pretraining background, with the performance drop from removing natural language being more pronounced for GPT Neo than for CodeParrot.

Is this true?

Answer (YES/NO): NO